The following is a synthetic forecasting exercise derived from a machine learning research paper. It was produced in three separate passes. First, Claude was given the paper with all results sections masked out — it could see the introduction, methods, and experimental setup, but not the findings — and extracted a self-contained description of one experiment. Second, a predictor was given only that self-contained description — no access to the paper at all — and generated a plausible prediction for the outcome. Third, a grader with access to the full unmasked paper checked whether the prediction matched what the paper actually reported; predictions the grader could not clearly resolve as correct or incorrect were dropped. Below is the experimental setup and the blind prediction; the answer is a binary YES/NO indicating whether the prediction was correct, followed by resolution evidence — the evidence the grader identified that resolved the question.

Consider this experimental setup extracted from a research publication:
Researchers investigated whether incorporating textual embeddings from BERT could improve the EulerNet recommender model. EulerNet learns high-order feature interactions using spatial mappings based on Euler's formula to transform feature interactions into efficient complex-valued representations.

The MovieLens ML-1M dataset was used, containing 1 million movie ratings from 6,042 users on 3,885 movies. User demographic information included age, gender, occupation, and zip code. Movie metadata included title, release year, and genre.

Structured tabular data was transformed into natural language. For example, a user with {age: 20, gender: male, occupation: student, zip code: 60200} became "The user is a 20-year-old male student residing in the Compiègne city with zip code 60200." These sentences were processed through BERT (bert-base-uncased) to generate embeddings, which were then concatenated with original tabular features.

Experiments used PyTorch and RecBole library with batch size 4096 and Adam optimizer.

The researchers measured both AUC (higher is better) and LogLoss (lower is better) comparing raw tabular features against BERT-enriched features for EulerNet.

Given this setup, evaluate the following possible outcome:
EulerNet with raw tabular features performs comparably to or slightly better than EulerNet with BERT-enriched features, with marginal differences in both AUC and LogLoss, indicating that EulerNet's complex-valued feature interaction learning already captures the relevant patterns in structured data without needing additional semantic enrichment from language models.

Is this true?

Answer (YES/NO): YES